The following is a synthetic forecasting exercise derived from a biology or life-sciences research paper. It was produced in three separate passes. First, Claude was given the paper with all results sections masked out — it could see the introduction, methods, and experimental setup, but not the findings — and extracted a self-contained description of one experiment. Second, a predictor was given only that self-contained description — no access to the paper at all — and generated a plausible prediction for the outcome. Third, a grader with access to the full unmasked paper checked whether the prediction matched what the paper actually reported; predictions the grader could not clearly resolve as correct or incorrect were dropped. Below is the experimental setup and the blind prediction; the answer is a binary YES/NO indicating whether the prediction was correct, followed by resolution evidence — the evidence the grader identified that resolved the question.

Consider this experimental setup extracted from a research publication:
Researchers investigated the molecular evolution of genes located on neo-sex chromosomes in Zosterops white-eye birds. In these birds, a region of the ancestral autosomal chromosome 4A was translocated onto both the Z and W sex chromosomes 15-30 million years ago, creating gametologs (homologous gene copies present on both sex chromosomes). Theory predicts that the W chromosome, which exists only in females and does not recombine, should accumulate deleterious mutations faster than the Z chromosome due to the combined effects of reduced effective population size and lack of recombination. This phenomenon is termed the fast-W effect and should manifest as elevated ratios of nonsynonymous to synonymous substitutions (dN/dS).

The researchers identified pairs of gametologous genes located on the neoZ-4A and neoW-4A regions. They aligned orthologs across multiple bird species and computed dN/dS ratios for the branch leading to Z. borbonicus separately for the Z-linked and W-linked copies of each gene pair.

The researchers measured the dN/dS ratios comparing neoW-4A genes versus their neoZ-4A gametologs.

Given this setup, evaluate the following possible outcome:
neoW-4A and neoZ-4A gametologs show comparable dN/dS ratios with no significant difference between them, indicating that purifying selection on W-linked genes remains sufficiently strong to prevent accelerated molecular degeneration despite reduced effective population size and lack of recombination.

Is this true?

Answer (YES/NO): NO